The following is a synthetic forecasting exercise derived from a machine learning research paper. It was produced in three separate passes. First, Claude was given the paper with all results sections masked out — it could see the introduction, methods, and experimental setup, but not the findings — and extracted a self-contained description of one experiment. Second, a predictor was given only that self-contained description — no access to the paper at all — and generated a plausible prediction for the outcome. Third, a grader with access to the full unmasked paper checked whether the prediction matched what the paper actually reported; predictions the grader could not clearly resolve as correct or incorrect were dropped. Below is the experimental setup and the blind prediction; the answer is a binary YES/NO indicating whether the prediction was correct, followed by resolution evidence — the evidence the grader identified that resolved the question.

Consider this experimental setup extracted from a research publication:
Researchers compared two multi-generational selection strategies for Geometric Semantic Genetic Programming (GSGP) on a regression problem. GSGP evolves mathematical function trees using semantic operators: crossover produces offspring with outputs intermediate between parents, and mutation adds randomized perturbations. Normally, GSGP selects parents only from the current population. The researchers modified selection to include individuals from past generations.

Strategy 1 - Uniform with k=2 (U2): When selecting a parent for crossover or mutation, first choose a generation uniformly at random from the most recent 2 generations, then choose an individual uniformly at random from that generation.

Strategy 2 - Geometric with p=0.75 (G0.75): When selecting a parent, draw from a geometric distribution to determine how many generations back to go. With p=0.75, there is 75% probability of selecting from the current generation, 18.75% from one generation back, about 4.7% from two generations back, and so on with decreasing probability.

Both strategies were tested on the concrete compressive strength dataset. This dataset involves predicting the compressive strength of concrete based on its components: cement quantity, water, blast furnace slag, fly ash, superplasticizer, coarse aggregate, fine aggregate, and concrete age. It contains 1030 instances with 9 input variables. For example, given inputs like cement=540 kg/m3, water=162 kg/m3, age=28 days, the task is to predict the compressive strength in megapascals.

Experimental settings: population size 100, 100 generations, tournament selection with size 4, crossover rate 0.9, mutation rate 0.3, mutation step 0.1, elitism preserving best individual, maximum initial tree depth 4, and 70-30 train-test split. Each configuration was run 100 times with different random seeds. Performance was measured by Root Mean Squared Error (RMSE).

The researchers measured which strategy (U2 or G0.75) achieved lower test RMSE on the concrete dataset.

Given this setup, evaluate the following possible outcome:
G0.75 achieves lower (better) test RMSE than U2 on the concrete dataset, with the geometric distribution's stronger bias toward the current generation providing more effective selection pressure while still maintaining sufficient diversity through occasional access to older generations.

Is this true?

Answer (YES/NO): NO